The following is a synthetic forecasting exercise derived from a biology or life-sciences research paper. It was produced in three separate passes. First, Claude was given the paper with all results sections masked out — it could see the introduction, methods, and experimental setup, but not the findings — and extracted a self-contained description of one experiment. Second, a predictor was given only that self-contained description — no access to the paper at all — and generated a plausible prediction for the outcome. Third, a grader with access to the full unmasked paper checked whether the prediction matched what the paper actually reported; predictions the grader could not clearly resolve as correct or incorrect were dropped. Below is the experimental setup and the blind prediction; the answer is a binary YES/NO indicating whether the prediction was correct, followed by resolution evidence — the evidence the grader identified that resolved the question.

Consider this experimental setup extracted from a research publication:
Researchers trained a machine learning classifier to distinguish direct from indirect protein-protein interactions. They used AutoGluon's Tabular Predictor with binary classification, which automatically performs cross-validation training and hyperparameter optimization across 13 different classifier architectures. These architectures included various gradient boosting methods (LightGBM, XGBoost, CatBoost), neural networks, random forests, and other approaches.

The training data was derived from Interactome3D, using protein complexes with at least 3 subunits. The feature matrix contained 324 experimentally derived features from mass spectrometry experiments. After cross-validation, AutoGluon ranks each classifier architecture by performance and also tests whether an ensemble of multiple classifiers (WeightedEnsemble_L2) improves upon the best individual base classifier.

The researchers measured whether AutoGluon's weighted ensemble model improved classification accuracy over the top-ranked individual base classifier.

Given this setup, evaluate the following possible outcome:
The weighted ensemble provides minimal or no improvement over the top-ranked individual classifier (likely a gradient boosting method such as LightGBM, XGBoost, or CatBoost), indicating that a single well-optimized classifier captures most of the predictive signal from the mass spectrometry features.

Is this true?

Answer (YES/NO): YES